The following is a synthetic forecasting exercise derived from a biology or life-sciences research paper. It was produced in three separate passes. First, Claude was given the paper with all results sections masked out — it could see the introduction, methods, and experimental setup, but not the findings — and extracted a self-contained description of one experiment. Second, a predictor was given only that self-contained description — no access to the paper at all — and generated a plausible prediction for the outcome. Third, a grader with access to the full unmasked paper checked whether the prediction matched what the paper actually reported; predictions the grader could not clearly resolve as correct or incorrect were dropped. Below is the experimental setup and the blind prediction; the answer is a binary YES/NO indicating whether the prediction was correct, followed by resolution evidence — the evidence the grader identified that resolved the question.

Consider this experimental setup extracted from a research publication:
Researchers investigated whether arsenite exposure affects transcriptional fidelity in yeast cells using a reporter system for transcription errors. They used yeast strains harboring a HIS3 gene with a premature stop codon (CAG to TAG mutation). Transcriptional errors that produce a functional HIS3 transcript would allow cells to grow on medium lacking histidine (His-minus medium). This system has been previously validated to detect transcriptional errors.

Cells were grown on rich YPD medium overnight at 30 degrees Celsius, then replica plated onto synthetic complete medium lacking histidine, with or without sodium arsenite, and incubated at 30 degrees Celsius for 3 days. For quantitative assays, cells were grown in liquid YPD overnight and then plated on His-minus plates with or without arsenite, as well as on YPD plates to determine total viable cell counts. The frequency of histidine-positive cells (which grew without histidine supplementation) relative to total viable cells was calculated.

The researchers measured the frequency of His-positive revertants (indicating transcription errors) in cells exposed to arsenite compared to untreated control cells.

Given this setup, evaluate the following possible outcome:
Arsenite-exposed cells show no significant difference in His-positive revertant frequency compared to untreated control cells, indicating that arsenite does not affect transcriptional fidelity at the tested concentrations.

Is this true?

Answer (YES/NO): YES